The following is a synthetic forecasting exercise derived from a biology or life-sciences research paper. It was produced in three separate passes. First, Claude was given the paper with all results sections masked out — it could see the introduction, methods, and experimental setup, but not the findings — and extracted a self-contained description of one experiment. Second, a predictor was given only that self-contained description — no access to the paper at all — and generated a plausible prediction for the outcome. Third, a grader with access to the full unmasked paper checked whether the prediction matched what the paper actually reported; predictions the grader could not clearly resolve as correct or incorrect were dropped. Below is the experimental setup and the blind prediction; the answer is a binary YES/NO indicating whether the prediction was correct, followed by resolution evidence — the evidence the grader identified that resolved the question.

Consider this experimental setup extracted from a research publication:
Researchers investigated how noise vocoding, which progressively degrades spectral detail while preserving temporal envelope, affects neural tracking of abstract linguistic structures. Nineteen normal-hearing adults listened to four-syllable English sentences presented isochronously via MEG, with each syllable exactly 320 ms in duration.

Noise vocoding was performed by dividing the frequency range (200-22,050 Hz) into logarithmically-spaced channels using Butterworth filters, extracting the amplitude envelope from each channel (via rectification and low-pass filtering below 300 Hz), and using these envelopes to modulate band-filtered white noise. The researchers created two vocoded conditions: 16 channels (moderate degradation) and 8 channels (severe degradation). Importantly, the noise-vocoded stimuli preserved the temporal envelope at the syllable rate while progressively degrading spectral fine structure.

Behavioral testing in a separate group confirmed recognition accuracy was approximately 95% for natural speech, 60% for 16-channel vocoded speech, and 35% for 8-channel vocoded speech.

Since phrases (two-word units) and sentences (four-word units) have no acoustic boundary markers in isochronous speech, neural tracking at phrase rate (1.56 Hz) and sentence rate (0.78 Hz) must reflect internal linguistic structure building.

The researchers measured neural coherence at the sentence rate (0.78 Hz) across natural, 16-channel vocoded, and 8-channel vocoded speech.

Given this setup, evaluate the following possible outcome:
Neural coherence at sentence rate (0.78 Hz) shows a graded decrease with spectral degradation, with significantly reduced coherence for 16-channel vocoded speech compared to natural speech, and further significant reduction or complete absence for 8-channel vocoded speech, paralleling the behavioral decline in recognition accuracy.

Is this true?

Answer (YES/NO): NO